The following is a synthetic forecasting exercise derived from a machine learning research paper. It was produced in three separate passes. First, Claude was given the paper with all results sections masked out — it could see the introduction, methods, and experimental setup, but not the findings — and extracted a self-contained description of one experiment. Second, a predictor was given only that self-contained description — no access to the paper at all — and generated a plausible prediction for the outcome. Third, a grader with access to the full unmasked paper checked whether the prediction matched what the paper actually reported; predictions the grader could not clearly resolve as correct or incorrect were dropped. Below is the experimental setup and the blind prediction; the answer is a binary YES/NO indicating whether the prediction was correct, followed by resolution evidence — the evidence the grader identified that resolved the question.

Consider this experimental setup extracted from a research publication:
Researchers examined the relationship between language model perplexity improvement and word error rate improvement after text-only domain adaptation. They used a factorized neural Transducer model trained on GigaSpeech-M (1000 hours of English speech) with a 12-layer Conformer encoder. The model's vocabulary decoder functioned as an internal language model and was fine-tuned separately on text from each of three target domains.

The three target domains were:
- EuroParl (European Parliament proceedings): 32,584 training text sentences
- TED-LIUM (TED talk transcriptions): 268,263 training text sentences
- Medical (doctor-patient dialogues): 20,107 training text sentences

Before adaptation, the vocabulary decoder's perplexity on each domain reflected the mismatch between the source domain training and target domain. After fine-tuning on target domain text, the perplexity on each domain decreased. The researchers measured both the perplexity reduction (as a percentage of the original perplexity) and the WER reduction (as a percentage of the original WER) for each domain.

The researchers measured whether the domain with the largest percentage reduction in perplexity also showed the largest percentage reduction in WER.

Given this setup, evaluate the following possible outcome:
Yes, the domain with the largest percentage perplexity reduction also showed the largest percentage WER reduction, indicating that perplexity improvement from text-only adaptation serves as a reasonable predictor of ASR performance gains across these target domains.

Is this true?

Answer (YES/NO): NO